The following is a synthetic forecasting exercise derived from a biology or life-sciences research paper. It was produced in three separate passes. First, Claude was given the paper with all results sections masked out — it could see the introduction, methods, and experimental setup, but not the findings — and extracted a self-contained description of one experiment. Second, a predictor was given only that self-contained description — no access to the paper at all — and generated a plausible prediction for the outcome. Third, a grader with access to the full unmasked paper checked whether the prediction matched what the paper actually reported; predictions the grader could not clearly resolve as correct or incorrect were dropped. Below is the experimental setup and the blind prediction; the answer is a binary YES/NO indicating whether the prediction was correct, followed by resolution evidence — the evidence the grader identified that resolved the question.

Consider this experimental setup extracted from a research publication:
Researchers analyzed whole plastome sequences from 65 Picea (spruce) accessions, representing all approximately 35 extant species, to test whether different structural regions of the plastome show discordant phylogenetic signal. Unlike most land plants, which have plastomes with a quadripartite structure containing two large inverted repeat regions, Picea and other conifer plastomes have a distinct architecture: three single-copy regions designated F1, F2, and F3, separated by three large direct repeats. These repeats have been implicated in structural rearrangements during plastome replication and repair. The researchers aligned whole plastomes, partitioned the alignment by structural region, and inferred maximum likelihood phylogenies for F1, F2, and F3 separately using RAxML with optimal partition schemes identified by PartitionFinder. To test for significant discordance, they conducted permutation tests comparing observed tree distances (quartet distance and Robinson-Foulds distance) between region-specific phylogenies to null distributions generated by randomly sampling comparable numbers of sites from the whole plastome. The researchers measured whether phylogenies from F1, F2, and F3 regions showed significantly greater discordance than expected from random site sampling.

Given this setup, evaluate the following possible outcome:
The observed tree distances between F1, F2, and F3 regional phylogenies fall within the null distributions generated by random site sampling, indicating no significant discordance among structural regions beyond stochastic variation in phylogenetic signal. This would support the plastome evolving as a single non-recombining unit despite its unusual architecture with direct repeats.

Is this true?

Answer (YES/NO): NO